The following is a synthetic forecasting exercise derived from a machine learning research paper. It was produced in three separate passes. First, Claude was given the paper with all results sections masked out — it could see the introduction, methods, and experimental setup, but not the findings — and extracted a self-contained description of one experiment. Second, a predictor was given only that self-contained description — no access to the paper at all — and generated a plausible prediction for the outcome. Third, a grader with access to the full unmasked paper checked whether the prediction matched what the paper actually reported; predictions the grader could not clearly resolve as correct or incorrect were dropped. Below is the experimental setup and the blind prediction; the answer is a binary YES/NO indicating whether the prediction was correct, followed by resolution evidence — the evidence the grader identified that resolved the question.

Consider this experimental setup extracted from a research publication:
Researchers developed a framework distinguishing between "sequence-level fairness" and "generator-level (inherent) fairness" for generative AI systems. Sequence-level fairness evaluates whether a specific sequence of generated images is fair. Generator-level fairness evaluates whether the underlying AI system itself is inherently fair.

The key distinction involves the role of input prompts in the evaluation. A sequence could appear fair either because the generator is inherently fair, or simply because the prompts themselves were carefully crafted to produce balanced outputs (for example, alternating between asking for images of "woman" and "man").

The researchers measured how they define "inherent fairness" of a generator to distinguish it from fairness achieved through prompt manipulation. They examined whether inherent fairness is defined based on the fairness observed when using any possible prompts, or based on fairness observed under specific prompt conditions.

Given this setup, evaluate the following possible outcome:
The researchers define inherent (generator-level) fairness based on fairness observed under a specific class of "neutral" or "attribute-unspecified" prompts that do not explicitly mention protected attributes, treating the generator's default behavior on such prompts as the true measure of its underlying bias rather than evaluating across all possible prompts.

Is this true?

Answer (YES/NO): YES